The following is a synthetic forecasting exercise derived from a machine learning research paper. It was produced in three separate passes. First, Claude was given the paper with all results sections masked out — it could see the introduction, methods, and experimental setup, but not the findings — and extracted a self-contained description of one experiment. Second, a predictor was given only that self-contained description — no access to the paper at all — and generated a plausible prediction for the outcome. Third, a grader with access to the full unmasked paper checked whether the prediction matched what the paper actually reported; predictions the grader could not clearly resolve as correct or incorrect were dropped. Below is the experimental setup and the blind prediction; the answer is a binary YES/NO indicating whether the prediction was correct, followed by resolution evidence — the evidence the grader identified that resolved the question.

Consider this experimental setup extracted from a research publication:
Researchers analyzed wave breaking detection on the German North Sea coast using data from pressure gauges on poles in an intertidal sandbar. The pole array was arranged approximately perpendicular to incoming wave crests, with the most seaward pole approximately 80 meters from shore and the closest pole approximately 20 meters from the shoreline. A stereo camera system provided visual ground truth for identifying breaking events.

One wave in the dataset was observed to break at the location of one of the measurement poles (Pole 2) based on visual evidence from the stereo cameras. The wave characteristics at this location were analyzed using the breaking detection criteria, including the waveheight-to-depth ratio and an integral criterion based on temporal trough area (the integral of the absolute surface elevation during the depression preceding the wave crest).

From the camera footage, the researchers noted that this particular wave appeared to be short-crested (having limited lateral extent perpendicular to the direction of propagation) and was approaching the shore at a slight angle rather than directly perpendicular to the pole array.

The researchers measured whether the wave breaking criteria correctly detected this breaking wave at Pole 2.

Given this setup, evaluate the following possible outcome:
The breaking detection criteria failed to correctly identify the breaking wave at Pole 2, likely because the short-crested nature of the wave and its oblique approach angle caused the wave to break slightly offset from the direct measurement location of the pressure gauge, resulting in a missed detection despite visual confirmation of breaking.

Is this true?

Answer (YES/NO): YES